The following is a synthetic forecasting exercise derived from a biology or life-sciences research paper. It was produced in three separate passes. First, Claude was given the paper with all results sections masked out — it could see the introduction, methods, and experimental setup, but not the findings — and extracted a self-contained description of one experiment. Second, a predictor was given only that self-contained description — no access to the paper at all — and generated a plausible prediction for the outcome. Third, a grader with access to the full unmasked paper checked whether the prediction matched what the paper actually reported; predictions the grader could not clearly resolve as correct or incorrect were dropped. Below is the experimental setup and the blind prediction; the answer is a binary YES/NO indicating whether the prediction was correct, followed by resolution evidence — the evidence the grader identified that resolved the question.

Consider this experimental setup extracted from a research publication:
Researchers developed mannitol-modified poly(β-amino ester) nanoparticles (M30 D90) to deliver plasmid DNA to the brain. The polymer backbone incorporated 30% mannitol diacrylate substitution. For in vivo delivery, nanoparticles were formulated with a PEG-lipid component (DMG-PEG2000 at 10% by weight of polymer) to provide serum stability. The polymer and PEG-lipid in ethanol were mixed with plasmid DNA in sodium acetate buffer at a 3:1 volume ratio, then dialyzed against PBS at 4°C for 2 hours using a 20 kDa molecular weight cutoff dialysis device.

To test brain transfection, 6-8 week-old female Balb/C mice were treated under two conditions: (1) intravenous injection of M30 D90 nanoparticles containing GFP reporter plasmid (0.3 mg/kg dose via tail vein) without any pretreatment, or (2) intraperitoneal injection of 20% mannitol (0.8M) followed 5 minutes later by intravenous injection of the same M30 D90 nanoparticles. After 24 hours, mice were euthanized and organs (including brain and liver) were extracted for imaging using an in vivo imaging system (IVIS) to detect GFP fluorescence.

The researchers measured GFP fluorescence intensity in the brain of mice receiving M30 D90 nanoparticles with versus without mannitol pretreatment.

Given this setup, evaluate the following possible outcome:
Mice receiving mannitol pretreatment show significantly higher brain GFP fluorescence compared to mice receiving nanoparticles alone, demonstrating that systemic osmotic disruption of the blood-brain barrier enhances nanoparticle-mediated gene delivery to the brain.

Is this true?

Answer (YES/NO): NO